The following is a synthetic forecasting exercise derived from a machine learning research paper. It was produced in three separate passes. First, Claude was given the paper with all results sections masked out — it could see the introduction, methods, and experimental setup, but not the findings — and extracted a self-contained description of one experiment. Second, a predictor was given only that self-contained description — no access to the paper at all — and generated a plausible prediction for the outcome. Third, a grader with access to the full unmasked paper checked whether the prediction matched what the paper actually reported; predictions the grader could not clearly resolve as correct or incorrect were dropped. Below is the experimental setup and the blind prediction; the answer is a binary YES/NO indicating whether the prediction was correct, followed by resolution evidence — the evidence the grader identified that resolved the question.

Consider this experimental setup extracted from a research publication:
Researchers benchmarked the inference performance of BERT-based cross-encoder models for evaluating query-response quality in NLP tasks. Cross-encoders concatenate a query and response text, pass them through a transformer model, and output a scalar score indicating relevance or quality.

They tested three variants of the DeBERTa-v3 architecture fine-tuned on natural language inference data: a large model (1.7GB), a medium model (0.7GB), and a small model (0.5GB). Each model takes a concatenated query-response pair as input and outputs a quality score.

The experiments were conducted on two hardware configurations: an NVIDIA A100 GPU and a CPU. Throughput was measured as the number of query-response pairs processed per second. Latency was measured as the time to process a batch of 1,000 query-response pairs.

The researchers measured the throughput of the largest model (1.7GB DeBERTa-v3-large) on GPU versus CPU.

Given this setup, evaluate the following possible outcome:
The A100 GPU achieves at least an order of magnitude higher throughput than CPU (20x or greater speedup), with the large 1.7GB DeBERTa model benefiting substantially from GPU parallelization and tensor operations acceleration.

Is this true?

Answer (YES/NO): YES